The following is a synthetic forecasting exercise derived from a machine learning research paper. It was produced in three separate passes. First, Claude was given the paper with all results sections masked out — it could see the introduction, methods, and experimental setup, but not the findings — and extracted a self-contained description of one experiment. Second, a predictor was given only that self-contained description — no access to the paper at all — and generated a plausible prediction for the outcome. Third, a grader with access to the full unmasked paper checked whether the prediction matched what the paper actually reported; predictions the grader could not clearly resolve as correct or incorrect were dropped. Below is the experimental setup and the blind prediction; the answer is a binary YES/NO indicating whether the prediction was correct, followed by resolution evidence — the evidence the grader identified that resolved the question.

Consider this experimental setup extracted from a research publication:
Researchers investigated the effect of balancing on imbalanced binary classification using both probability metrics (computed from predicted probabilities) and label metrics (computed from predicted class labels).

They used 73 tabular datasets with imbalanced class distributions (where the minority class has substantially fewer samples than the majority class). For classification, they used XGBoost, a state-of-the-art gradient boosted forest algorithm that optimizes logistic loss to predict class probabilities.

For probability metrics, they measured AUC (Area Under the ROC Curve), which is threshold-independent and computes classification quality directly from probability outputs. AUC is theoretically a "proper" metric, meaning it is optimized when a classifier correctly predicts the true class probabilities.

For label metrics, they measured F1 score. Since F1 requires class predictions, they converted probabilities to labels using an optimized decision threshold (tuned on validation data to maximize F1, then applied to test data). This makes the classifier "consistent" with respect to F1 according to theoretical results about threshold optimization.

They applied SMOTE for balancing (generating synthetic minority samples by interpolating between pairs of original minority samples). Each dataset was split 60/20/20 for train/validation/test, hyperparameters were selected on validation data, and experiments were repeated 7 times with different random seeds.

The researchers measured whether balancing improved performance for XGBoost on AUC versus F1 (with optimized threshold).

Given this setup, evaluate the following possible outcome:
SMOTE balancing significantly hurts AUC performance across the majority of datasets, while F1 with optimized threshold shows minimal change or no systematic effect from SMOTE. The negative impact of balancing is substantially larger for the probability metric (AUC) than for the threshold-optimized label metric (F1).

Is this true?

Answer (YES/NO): NO